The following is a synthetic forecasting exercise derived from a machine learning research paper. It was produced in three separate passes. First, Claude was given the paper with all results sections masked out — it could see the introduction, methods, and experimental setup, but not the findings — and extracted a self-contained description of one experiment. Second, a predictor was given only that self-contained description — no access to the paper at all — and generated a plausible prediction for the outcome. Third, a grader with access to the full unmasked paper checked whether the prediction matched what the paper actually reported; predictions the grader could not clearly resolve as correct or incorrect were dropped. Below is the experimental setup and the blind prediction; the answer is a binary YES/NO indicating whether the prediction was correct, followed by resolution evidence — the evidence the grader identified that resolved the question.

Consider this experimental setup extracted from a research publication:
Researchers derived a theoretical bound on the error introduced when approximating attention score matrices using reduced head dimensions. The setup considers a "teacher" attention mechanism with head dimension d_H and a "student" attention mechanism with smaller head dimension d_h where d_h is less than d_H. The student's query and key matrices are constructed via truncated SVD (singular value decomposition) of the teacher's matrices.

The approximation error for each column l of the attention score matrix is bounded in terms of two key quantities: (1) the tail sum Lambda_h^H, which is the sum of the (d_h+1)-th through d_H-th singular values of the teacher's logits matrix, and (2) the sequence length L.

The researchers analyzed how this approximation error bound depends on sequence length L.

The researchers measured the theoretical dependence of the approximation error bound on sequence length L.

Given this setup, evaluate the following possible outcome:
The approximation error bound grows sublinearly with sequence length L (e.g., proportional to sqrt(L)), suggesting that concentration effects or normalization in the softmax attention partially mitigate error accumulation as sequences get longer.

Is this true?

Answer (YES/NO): NO